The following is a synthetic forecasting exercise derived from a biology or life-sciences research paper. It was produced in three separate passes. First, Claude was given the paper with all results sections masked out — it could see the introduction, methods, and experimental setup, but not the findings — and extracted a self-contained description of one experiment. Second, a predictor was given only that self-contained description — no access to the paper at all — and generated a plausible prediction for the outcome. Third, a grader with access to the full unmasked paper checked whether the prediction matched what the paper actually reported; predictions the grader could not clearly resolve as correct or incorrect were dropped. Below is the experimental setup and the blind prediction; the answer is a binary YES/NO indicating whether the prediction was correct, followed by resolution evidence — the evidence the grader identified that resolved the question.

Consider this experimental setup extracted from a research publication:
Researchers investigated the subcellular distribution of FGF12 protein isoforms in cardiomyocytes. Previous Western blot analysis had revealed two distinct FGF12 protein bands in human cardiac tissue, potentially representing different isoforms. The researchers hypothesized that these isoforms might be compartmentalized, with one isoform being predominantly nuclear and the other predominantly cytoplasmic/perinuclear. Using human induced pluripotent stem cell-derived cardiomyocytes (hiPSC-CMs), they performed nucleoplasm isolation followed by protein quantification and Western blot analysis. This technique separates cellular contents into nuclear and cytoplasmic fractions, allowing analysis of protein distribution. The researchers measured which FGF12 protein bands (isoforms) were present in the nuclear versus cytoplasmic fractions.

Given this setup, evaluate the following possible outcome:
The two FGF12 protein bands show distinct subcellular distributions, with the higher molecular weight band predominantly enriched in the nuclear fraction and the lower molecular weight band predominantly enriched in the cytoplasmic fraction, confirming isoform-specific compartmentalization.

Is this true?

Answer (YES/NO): NO